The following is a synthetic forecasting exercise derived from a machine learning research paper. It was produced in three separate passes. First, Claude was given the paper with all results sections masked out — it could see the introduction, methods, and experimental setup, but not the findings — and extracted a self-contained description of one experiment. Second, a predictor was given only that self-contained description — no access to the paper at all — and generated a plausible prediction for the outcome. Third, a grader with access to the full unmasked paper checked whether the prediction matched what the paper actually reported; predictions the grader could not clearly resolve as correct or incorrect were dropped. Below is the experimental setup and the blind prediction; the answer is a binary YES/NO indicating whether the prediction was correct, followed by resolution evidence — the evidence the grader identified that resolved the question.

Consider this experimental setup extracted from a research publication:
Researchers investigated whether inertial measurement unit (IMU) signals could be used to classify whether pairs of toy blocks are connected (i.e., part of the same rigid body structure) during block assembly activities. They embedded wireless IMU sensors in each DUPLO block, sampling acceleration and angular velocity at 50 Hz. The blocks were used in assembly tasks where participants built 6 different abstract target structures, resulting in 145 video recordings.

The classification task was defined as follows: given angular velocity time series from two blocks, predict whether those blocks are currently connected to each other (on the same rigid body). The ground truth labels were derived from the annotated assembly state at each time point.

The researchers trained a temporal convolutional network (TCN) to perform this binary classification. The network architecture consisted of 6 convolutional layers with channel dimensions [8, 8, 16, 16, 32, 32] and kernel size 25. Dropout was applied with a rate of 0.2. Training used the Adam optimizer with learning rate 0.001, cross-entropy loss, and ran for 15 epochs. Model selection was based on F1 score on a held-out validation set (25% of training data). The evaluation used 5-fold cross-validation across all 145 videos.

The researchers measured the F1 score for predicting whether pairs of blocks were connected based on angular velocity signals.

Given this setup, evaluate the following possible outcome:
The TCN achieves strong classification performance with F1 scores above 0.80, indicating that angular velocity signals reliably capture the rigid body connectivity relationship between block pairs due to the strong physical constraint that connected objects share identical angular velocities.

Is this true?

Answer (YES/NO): YES